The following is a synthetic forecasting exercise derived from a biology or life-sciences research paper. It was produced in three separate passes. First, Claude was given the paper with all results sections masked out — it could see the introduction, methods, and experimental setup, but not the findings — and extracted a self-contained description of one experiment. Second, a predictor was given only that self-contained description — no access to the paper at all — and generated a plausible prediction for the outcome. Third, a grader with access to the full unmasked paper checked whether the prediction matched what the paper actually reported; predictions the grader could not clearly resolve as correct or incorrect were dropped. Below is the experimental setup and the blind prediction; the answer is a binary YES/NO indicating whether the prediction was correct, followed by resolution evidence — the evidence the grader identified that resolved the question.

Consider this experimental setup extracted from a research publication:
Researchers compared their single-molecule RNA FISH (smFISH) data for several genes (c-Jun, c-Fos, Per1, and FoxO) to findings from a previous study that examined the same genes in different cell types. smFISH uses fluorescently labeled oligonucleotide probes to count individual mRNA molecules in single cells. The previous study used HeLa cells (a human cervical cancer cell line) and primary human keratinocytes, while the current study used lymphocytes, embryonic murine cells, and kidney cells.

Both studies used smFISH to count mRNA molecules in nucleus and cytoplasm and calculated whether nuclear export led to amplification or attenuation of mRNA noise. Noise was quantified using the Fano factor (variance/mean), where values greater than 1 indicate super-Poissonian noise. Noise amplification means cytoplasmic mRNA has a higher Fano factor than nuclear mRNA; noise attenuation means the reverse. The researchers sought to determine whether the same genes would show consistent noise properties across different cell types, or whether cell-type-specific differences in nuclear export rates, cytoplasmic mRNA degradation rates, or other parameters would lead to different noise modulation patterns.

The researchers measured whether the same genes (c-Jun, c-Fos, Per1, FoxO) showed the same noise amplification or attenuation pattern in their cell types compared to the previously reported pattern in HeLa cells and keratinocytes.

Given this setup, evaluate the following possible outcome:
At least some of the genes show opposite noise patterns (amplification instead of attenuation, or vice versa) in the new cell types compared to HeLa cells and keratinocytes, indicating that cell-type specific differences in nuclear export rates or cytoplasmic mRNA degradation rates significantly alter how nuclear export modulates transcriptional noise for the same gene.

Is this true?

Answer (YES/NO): YES